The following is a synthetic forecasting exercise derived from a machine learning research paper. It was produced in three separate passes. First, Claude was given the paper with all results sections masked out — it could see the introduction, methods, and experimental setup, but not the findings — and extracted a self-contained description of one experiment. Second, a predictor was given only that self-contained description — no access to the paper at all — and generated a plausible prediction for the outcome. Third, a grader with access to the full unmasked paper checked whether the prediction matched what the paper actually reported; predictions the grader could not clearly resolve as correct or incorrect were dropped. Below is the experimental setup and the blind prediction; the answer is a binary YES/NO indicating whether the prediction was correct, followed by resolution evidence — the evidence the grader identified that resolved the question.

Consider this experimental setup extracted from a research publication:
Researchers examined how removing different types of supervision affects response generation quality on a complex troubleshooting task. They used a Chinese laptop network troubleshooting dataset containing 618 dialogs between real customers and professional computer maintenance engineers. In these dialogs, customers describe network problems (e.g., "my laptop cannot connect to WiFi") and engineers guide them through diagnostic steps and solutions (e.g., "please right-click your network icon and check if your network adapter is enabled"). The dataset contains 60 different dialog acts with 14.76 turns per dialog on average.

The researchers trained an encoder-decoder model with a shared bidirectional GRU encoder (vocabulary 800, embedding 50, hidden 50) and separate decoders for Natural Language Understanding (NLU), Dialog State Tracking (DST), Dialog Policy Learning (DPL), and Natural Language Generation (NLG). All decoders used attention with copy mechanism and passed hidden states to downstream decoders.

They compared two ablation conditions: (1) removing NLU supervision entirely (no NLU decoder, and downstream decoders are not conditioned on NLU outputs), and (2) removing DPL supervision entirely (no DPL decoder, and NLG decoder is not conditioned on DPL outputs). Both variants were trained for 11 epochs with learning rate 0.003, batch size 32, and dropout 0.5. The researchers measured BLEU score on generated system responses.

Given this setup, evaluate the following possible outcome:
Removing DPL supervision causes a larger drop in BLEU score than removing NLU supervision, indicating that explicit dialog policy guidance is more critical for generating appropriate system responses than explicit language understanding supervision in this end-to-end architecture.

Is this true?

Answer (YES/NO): YES